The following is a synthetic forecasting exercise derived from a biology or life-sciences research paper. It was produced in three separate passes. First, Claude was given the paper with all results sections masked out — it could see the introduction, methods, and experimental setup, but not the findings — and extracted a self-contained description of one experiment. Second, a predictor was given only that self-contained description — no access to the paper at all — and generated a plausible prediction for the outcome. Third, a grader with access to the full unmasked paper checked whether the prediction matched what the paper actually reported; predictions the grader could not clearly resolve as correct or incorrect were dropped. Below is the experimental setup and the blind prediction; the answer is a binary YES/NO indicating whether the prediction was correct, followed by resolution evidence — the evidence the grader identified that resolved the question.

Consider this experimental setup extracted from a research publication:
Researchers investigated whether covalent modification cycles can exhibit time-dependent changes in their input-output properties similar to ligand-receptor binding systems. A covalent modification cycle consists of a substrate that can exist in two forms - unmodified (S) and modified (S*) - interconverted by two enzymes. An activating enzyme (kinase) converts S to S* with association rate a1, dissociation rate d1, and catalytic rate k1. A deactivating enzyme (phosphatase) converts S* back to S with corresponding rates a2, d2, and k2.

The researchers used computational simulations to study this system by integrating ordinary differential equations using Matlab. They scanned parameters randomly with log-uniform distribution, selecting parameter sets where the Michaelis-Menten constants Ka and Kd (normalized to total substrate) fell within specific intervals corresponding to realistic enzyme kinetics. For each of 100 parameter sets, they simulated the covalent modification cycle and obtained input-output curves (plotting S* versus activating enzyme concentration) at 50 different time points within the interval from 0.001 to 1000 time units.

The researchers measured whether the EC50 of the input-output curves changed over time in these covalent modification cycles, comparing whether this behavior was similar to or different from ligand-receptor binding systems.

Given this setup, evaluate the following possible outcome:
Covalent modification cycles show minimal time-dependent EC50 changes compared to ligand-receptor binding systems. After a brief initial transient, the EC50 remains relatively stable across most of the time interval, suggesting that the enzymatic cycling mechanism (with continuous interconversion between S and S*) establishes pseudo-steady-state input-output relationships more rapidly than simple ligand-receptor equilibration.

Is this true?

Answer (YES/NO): NO